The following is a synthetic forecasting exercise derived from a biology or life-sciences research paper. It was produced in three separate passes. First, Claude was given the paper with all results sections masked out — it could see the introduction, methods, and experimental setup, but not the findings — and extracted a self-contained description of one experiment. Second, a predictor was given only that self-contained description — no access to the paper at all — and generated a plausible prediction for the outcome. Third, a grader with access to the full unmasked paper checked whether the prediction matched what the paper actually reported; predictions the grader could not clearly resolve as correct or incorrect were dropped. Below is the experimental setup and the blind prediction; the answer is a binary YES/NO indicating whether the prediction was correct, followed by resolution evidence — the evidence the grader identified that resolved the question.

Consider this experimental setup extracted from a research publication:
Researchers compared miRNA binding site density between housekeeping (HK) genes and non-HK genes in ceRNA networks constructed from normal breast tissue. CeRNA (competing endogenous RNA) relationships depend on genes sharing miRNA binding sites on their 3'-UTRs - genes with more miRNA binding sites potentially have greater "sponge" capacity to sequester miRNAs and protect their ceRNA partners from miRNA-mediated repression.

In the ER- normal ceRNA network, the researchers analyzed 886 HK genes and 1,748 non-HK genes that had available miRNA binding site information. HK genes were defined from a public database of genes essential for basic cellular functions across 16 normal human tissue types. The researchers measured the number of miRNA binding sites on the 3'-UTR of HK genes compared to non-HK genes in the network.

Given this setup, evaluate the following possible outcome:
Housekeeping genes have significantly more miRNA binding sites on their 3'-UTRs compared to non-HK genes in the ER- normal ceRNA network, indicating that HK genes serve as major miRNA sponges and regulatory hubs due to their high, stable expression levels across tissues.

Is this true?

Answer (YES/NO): YES